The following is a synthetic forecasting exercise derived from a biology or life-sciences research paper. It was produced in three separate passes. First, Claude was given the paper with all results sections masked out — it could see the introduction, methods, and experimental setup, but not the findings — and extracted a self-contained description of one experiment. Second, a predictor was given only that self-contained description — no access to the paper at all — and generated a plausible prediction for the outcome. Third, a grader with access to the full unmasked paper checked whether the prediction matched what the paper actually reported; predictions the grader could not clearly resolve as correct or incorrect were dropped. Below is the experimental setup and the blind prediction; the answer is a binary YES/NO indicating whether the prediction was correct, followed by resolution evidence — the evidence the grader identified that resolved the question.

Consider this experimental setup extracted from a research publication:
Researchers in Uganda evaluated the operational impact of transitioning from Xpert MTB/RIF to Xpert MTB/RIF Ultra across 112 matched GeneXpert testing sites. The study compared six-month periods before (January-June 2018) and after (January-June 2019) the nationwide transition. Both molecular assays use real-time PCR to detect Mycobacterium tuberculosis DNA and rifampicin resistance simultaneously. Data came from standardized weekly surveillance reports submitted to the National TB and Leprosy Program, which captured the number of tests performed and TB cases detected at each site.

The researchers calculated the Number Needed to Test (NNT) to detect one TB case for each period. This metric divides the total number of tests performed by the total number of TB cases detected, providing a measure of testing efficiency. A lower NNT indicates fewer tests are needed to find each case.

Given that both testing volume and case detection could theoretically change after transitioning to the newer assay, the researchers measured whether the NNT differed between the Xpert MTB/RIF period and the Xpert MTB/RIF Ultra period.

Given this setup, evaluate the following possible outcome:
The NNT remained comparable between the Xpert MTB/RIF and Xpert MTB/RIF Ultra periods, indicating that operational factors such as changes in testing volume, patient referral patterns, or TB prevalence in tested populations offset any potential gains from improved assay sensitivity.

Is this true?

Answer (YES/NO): YES